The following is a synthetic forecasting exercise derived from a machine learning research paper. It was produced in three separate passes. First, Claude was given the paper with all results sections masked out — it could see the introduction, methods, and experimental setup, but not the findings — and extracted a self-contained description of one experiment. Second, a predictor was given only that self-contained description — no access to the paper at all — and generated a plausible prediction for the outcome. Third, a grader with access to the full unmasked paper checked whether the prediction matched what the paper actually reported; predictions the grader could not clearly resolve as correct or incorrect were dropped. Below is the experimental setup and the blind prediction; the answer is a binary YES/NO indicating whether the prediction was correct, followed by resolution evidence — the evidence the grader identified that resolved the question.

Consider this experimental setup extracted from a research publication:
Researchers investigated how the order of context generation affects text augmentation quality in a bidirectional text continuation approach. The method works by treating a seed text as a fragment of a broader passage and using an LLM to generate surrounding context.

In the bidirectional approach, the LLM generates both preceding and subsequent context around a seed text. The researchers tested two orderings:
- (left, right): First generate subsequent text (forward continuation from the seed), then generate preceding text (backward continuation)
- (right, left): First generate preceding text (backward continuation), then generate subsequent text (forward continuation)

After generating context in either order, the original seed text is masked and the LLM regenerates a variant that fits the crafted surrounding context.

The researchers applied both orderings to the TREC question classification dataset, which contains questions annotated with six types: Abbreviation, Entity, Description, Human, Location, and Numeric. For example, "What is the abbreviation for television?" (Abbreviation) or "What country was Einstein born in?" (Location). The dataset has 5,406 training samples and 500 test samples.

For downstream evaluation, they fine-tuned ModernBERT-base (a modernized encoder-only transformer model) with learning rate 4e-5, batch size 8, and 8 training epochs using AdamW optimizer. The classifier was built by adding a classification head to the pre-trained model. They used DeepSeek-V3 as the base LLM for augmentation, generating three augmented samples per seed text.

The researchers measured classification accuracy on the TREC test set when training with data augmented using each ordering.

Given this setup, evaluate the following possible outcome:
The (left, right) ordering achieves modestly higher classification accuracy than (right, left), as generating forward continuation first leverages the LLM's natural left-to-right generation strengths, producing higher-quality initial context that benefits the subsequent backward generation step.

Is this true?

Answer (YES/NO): NO